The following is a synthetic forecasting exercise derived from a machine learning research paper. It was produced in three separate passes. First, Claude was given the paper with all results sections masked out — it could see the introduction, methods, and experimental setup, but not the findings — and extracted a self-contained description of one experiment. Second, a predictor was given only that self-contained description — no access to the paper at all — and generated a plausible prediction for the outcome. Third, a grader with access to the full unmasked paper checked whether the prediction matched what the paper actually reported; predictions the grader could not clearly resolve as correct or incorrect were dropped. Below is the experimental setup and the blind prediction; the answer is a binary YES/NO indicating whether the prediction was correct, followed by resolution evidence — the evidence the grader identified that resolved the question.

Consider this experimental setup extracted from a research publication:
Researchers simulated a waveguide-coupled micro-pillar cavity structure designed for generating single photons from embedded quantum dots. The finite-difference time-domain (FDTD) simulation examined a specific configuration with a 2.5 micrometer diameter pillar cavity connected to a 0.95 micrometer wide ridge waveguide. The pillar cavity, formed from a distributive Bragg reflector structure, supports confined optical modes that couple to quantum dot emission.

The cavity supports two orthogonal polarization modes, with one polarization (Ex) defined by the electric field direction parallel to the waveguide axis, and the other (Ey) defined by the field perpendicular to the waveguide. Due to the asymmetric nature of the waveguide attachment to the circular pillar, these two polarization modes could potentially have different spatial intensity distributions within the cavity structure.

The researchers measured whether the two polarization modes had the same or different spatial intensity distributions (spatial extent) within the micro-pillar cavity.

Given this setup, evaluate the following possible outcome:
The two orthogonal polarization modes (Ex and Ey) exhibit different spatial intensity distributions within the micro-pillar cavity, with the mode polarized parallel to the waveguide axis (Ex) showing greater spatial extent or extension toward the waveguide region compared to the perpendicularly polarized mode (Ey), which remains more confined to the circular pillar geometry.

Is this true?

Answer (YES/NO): NO